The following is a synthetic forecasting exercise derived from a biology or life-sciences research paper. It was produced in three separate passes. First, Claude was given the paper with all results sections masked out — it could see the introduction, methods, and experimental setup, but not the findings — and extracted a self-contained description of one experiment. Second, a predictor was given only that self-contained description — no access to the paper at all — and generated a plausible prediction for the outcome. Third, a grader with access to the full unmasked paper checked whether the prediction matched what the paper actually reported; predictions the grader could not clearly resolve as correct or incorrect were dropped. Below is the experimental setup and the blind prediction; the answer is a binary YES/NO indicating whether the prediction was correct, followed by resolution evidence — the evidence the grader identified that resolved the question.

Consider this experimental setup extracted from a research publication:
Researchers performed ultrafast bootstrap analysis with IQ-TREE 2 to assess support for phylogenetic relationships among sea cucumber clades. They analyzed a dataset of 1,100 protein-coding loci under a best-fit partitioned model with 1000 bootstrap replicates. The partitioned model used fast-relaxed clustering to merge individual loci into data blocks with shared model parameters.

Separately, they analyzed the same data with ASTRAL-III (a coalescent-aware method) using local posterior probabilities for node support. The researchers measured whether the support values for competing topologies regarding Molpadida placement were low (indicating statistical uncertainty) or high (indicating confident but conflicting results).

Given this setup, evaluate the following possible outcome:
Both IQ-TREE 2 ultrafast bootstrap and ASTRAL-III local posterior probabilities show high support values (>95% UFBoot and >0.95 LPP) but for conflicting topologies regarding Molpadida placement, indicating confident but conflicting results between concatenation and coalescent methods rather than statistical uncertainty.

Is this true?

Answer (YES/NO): YES